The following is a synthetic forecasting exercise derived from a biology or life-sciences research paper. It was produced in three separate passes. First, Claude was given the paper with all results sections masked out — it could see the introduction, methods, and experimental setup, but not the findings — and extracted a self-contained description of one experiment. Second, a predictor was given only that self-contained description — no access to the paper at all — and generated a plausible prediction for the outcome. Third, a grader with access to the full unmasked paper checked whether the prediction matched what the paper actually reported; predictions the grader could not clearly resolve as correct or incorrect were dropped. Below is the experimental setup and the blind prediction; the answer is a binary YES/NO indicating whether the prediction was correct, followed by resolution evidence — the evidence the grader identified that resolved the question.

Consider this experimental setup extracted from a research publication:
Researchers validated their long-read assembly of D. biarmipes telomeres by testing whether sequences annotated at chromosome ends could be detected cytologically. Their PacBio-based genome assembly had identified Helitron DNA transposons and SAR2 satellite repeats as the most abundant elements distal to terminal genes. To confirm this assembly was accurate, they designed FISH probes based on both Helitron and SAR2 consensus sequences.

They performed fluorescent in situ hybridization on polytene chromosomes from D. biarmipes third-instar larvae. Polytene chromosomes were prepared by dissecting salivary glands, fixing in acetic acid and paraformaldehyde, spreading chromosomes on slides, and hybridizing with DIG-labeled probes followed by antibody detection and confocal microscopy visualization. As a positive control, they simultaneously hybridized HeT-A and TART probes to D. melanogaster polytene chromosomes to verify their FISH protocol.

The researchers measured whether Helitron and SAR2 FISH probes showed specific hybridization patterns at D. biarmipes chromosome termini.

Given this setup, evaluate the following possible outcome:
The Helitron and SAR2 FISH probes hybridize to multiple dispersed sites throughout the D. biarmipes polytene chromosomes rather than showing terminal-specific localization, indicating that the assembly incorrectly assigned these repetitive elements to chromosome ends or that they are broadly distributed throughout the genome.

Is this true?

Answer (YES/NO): NO